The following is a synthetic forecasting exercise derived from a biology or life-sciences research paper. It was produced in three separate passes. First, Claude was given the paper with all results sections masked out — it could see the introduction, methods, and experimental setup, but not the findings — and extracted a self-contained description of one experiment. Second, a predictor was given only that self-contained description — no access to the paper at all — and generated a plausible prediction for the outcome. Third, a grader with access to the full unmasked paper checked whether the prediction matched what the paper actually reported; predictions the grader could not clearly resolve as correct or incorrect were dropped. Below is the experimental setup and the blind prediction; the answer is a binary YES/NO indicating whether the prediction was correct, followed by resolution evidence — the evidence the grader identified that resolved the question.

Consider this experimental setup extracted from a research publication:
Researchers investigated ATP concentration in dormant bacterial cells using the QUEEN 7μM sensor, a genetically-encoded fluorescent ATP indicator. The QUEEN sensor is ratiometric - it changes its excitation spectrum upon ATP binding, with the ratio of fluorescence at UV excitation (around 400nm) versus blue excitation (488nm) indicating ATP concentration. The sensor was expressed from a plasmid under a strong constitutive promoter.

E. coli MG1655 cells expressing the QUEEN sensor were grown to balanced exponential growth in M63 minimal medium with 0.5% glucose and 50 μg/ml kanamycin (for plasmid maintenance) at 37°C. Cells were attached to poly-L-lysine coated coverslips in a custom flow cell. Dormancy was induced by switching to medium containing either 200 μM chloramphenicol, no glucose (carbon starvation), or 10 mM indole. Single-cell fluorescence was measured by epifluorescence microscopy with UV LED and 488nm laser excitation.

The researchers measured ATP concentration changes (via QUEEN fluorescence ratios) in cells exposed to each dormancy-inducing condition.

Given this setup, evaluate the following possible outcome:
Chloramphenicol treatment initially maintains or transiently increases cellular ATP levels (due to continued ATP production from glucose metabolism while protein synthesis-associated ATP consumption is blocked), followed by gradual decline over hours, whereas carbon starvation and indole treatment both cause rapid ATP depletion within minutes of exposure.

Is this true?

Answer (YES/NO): NO